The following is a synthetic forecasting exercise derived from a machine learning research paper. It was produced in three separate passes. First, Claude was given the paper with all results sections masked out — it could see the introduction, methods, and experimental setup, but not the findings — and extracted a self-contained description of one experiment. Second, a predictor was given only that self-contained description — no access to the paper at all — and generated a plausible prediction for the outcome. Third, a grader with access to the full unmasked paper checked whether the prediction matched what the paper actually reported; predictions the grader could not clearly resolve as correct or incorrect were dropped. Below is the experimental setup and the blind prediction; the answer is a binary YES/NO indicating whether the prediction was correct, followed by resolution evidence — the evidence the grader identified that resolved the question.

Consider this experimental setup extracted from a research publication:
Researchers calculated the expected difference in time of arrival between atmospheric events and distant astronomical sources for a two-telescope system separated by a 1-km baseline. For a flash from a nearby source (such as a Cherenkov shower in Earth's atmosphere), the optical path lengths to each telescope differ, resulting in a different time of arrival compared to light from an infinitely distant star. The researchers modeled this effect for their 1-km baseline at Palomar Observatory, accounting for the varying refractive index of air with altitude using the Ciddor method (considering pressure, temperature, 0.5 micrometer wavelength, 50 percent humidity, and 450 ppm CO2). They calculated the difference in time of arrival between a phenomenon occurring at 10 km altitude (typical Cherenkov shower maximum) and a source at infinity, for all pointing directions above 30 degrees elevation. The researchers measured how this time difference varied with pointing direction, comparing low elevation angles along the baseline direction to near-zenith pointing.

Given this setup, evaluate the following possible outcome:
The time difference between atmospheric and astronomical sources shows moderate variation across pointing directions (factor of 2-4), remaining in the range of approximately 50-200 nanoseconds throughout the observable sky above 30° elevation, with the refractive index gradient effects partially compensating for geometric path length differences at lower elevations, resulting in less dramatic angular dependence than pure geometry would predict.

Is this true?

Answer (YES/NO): NO